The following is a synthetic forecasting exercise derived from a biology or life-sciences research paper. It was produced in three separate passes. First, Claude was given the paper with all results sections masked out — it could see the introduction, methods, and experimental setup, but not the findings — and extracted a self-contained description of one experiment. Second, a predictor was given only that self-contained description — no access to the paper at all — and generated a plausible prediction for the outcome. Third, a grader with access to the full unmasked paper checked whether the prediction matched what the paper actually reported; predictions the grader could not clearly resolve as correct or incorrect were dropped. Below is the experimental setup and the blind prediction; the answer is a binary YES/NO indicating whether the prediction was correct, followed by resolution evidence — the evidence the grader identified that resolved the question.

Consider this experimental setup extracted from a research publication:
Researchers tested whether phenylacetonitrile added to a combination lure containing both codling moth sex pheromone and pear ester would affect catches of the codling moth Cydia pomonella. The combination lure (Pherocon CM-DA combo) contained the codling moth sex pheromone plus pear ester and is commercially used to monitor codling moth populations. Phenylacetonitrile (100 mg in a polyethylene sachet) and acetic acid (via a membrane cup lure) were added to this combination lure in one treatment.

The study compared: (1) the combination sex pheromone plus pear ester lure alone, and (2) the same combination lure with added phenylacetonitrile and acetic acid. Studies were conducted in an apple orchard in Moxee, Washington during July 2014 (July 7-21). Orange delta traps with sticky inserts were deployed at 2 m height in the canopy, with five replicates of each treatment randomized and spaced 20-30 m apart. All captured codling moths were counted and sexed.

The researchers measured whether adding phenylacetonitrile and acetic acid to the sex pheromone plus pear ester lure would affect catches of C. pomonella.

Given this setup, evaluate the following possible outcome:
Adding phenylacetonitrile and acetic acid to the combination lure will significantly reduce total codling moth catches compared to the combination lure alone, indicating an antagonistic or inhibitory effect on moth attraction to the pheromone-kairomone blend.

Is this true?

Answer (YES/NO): NO